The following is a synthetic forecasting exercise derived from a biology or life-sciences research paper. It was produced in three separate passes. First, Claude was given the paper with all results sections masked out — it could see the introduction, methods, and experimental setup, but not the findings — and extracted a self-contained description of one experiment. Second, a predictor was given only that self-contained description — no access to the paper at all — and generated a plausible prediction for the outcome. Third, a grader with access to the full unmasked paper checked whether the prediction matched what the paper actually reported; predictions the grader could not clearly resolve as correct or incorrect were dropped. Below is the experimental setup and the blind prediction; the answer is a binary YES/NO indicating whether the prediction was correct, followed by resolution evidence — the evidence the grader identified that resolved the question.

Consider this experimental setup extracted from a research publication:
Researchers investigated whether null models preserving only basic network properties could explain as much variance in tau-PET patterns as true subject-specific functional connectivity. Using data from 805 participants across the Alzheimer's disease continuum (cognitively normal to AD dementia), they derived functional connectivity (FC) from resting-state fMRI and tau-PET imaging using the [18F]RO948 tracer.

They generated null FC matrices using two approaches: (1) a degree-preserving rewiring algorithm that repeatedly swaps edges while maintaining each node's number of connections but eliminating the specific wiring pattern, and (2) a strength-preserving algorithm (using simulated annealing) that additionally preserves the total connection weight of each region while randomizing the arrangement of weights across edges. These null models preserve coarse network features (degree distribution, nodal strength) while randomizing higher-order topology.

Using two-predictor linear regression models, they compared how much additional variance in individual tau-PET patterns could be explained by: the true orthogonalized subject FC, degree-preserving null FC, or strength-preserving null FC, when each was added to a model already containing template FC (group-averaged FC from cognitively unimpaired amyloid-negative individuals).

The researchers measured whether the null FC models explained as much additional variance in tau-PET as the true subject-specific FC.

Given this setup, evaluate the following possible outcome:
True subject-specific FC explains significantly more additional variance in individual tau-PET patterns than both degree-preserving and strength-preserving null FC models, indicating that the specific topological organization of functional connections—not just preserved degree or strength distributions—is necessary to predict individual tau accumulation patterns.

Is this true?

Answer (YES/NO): YES